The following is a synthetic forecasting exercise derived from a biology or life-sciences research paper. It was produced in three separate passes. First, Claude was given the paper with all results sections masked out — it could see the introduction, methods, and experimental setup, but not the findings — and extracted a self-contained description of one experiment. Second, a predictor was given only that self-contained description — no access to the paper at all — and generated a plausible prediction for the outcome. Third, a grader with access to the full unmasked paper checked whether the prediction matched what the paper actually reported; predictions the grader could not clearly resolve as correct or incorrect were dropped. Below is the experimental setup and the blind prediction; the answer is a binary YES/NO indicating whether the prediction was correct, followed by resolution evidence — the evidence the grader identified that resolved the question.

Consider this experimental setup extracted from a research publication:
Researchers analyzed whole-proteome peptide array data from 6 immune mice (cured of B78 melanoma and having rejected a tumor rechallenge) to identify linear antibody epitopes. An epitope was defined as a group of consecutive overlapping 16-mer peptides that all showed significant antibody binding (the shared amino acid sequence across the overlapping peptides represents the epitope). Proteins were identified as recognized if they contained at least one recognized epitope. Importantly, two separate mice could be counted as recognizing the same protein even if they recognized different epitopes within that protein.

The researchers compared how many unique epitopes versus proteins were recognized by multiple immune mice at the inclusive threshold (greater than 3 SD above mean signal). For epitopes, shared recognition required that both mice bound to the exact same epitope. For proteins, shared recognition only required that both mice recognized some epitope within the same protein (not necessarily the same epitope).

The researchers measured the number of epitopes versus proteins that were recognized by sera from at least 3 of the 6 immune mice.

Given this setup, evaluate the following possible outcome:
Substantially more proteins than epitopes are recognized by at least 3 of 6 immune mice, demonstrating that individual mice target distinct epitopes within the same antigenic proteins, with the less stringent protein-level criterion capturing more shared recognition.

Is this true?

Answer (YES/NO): YES